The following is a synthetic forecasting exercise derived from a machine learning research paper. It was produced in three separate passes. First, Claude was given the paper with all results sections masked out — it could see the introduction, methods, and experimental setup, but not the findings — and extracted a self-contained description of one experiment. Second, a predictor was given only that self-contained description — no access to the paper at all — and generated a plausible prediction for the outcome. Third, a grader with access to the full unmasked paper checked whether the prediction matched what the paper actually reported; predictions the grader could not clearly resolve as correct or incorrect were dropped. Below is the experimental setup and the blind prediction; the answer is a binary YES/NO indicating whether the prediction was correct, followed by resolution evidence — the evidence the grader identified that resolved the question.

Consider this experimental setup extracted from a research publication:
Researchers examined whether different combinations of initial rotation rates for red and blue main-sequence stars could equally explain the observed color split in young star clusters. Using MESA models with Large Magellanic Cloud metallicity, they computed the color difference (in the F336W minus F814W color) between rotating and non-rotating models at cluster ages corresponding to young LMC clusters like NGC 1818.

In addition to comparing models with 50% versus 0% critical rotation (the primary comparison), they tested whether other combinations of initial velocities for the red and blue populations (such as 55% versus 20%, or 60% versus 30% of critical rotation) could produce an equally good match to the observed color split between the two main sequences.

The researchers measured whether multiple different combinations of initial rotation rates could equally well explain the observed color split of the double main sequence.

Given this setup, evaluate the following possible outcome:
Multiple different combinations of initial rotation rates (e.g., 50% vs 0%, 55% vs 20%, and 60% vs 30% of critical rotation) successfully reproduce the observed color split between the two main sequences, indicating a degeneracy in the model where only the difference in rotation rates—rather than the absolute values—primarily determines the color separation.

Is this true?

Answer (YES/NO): NO